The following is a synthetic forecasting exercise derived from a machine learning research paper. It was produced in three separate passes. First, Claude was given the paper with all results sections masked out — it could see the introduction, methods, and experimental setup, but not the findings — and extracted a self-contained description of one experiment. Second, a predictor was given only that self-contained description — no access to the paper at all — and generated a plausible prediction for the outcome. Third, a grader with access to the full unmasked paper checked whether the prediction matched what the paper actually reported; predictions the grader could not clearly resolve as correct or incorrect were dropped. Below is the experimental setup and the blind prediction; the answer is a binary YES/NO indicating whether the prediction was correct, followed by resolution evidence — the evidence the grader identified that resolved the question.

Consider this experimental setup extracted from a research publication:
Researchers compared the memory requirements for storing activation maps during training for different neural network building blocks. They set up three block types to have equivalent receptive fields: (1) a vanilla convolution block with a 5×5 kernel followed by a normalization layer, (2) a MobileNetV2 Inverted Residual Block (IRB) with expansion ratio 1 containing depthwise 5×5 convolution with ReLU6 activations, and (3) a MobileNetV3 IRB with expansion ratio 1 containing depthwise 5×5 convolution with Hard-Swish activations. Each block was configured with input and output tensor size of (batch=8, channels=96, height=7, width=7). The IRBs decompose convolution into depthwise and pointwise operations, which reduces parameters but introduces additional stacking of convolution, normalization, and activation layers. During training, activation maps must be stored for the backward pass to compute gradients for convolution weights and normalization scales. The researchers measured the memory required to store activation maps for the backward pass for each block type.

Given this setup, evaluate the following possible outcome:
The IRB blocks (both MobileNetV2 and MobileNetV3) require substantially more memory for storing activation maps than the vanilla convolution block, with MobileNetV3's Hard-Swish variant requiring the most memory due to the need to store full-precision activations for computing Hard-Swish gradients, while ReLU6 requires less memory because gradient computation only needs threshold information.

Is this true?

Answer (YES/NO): YES